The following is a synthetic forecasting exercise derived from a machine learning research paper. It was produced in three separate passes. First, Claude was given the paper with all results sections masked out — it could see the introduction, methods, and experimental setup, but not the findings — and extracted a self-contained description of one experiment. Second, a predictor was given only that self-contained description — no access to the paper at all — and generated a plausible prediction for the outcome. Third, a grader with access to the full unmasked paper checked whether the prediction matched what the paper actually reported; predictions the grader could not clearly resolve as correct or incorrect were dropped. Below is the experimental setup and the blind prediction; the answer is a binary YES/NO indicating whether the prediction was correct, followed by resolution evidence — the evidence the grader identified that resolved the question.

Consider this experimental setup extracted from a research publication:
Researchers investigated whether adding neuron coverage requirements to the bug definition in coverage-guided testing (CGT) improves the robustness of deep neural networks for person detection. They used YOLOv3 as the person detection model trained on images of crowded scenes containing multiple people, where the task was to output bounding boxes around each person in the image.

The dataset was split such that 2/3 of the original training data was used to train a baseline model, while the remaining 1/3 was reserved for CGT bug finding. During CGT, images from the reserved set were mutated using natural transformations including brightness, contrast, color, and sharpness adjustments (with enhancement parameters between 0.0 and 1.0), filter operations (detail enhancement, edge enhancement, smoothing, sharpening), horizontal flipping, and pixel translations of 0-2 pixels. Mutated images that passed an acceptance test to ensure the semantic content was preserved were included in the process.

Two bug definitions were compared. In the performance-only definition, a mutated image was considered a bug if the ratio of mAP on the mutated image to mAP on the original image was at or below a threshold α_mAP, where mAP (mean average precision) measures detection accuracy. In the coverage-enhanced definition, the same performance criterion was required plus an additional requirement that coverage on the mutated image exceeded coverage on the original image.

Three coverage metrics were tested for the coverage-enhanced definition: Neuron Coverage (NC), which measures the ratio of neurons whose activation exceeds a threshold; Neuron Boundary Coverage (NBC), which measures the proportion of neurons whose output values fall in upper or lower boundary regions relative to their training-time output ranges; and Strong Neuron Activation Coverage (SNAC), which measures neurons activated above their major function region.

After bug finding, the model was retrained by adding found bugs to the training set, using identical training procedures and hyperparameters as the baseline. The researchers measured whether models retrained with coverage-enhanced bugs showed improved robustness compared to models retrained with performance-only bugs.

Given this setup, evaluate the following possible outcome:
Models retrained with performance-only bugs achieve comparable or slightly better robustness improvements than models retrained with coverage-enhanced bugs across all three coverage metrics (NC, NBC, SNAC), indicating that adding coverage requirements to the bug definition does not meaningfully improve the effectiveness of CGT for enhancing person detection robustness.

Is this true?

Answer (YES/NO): YES